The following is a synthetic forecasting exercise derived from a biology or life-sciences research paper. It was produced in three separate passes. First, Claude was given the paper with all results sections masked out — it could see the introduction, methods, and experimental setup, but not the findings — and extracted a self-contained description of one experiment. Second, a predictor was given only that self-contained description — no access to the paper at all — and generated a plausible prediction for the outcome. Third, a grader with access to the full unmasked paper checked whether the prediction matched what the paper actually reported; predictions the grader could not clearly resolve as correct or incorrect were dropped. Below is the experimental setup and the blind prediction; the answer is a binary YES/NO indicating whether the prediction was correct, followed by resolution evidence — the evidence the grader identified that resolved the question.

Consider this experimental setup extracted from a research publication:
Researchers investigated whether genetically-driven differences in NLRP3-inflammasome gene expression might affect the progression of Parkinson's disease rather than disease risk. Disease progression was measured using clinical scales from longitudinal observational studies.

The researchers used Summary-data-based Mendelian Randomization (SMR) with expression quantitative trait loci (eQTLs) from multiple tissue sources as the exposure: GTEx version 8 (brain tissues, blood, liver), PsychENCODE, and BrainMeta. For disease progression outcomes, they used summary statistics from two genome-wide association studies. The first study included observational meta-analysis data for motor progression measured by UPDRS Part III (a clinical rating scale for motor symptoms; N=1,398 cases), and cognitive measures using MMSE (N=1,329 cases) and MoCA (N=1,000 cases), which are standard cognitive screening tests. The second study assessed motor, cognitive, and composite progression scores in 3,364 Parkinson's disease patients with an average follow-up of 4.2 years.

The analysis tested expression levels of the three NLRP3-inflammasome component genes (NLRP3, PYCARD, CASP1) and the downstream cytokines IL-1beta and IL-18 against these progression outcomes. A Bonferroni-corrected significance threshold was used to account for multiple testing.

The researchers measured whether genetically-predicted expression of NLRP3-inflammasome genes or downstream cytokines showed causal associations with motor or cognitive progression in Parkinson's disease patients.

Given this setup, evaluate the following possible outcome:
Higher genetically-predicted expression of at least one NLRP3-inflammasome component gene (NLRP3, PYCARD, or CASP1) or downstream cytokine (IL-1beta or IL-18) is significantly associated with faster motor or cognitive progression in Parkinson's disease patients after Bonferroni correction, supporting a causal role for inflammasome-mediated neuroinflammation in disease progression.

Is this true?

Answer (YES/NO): NO